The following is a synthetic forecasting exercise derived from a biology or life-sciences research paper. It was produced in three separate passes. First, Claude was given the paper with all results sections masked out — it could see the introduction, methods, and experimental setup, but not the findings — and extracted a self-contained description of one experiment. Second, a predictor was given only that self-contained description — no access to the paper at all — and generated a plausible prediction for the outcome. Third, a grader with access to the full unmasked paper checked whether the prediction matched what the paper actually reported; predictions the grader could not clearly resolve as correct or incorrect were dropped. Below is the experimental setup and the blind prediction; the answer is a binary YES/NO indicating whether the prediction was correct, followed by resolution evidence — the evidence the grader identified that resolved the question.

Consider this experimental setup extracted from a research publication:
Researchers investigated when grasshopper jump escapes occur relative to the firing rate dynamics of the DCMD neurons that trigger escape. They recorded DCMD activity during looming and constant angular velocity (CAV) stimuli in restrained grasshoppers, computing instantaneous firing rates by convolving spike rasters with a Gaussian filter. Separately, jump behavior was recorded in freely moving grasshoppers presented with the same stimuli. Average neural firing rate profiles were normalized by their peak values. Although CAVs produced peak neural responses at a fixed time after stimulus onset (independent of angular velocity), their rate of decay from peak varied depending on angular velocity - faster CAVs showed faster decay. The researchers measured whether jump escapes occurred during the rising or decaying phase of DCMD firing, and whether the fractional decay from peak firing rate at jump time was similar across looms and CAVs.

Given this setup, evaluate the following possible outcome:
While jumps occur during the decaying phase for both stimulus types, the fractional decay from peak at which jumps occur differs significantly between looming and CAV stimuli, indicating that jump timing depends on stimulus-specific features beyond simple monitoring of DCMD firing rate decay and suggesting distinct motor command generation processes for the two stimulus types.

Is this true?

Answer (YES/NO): NO